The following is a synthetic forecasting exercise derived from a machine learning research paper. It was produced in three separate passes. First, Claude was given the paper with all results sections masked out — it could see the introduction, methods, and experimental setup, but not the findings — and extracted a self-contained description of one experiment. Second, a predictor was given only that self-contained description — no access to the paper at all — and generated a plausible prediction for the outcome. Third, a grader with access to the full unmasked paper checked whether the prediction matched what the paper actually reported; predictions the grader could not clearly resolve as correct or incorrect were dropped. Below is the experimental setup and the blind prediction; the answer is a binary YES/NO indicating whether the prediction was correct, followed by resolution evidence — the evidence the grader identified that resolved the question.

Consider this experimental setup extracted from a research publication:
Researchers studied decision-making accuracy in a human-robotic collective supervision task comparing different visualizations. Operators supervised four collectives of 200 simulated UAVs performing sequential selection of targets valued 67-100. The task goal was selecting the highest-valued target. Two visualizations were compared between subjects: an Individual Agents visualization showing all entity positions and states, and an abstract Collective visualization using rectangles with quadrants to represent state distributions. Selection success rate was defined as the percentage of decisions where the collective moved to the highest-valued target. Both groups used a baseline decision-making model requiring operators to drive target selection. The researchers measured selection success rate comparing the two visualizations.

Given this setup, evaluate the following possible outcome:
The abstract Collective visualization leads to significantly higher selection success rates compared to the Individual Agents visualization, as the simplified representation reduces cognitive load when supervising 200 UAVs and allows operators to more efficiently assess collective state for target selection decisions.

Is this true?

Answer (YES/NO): YES